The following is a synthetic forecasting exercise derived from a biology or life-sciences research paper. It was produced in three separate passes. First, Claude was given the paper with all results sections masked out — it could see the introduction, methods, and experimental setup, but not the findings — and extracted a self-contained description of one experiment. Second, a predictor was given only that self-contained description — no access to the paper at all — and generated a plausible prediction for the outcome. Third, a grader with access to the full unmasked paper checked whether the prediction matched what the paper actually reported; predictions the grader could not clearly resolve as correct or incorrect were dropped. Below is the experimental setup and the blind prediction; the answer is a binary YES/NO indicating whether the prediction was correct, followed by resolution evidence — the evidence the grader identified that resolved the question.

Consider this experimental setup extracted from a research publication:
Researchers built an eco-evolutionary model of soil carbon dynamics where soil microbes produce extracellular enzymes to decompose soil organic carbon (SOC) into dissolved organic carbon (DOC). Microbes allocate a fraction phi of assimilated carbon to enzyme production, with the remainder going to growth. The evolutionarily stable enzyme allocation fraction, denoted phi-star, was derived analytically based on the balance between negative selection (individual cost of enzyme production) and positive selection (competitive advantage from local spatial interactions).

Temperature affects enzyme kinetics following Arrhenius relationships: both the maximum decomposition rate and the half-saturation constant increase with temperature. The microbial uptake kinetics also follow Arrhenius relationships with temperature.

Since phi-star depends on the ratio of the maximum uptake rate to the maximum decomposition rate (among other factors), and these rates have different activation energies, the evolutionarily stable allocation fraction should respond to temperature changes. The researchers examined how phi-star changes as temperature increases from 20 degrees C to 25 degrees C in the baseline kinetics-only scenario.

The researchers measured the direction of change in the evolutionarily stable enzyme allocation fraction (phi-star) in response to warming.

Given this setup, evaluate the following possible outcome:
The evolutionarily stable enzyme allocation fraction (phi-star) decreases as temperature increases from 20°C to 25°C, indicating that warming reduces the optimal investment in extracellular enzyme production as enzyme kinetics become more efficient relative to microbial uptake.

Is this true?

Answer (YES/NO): NO